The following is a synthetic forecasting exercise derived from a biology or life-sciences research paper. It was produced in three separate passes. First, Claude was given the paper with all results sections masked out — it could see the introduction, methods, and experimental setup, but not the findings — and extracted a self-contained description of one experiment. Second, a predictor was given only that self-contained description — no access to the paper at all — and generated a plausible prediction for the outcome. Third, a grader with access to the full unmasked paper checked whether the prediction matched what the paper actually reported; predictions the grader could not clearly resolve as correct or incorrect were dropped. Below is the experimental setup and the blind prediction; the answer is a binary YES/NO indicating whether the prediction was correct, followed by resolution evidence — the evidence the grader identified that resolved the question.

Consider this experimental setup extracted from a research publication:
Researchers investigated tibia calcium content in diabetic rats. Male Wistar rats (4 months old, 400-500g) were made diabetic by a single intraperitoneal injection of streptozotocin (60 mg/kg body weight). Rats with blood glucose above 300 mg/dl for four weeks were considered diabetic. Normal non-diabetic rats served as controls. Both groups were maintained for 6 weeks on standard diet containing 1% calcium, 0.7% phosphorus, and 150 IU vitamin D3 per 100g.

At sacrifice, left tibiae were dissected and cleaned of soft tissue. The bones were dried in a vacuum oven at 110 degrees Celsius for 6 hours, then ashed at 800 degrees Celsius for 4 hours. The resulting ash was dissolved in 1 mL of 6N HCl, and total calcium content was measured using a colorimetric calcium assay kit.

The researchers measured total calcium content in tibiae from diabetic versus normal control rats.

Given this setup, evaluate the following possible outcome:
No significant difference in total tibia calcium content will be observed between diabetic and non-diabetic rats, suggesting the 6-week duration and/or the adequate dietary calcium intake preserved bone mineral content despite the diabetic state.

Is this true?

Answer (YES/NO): YES